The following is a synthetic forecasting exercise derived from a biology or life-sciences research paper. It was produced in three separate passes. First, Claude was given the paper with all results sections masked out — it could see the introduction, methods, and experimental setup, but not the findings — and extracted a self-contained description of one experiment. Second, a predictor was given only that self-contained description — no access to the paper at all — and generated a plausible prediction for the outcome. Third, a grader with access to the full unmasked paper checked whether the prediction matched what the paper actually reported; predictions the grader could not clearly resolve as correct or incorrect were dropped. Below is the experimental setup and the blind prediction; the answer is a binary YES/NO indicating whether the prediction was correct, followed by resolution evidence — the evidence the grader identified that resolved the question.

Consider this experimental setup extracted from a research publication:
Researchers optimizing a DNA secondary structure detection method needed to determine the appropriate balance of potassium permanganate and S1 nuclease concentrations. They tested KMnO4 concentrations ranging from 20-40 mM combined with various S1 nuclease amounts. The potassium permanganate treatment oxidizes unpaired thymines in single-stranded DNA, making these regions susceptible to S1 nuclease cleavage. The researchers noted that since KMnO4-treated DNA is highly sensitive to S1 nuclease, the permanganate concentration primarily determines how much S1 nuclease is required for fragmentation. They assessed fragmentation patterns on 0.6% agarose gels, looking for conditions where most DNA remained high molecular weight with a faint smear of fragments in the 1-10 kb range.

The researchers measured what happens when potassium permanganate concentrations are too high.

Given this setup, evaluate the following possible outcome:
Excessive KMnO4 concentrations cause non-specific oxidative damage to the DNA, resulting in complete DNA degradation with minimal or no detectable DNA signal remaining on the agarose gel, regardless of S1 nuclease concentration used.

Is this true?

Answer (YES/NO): NO